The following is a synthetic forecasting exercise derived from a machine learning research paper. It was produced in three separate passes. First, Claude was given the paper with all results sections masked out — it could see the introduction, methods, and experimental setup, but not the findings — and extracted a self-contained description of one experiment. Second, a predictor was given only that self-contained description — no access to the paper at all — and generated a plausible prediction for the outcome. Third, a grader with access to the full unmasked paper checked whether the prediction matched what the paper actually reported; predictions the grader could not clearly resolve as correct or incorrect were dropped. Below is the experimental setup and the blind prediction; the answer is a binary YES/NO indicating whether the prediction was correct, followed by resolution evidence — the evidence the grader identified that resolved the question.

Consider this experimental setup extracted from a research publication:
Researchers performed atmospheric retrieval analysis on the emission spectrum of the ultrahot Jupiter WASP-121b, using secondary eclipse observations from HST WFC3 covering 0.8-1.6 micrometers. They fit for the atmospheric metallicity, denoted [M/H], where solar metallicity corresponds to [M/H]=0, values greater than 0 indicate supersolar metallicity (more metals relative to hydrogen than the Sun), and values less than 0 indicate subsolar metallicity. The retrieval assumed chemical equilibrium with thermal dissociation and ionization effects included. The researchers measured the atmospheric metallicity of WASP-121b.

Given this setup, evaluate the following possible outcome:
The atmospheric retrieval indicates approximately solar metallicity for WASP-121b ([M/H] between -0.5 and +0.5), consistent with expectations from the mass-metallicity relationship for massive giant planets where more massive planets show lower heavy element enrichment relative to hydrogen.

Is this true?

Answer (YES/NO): NO